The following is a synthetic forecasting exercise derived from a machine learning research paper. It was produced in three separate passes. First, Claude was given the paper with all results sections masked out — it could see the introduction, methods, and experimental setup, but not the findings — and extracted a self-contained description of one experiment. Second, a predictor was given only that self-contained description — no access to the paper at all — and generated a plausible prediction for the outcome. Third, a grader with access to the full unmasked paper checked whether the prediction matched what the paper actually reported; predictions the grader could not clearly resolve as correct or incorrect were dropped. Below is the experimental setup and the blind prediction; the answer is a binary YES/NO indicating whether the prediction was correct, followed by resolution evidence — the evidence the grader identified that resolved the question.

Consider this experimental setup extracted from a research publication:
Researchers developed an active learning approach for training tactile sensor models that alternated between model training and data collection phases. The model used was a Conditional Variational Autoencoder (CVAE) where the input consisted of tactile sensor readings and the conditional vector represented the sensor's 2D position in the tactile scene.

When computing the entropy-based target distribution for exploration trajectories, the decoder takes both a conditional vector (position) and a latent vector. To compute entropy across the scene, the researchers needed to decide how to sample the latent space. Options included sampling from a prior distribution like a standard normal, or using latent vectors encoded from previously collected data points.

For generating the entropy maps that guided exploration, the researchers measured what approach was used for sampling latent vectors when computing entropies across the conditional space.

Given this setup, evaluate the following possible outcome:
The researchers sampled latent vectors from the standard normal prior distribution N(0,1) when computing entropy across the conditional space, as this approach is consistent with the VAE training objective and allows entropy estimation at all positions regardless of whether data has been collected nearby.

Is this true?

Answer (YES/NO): NO